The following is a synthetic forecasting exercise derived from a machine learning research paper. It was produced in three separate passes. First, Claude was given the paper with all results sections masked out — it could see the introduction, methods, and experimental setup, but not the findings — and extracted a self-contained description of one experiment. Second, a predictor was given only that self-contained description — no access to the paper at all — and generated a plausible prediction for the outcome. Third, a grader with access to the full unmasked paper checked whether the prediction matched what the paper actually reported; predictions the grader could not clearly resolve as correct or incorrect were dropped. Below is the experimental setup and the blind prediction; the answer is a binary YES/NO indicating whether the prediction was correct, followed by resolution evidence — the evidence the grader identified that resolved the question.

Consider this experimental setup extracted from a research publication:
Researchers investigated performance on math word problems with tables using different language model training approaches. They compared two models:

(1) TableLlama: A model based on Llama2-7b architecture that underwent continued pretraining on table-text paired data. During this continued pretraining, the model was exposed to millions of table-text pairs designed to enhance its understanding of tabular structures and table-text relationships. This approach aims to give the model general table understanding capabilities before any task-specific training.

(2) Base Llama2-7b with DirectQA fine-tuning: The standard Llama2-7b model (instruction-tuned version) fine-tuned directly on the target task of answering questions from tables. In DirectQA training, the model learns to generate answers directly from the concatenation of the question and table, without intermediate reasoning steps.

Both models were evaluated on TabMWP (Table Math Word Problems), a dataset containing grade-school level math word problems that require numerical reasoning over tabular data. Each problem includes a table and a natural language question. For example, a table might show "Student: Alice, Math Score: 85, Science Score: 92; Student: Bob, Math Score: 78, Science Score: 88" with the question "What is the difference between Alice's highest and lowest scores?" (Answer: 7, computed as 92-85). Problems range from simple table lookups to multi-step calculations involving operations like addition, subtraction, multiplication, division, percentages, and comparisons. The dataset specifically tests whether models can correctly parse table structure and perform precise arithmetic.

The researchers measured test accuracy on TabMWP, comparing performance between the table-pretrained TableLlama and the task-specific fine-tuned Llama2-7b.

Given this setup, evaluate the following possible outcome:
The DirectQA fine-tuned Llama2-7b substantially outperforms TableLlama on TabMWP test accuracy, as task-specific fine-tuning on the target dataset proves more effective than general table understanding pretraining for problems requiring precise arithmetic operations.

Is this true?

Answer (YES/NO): YES